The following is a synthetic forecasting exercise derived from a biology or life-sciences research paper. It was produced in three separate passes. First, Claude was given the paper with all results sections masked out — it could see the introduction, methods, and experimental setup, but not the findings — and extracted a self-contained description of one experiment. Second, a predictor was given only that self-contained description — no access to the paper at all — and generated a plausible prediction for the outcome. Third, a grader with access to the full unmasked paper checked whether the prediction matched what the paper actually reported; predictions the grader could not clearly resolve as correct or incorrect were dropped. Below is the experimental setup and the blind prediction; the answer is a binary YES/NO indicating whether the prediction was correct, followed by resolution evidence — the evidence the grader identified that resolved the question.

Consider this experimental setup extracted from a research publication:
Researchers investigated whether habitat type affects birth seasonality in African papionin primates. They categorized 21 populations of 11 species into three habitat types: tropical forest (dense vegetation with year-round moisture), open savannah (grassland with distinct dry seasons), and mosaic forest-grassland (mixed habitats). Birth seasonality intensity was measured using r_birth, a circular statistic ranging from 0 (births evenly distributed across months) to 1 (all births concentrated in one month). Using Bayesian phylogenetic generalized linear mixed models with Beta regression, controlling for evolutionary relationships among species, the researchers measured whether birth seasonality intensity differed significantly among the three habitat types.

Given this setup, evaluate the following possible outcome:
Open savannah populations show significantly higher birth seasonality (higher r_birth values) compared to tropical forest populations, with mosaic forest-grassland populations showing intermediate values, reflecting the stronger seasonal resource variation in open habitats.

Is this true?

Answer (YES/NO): NO